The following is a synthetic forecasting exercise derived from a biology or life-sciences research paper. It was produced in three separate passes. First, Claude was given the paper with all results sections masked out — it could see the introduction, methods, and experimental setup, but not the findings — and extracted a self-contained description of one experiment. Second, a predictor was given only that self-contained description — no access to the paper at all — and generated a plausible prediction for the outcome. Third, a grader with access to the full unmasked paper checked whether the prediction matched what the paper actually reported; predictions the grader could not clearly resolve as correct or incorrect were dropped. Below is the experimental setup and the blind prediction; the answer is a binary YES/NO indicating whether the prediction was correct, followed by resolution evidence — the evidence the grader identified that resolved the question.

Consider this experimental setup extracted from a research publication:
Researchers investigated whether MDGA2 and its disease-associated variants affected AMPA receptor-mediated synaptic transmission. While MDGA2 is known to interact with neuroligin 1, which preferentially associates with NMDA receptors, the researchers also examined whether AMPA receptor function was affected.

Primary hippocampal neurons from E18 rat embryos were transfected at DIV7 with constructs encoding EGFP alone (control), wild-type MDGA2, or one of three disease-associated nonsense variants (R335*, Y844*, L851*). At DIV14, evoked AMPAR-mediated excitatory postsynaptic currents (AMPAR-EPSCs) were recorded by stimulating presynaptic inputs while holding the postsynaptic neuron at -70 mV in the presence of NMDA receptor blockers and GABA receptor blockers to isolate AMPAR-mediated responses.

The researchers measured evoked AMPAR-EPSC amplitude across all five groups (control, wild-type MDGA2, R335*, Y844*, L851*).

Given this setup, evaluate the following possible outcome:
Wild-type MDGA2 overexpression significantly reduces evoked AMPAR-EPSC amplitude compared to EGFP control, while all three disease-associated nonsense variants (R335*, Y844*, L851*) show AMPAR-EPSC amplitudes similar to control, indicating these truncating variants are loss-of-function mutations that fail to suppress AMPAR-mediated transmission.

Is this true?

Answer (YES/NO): YES